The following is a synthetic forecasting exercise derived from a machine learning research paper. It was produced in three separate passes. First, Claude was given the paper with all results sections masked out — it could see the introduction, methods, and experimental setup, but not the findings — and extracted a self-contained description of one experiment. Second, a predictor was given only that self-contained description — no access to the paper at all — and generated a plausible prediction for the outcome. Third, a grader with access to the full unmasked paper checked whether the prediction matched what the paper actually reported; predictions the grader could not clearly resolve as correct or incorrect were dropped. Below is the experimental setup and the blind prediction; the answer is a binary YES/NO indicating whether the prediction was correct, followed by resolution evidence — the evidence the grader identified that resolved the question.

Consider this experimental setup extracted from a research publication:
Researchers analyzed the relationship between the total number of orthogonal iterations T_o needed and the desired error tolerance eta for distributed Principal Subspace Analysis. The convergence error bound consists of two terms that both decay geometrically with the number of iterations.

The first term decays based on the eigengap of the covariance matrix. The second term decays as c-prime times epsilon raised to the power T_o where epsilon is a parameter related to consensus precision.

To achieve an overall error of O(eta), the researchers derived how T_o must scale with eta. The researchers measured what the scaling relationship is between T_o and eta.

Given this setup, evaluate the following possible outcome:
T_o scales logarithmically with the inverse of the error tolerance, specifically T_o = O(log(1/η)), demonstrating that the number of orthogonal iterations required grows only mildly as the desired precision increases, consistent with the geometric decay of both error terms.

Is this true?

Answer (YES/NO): YES